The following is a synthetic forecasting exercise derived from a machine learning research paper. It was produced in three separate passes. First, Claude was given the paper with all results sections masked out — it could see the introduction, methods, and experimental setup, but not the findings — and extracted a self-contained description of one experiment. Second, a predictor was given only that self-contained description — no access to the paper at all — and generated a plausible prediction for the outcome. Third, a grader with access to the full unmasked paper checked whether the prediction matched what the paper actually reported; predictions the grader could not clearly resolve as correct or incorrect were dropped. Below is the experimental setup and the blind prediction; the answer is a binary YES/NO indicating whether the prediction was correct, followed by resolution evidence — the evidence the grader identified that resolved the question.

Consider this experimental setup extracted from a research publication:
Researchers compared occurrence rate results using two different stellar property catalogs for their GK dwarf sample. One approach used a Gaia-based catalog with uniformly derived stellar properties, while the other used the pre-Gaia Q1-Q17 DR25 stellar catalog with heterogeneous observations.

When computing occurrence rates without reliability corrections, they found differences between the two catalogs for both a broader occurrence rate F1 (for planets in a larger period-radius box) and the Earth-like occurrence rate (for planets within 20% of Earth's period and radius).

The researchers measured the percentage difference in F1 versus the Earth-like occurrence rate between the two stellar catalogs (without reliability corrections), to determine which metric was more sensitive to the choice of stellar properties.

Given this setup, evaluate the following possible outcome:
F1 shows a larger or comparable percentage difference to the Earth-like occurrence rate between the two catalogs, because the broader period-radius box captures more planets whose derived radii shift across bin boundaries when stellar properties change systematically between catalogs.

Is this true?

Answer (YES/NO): NO